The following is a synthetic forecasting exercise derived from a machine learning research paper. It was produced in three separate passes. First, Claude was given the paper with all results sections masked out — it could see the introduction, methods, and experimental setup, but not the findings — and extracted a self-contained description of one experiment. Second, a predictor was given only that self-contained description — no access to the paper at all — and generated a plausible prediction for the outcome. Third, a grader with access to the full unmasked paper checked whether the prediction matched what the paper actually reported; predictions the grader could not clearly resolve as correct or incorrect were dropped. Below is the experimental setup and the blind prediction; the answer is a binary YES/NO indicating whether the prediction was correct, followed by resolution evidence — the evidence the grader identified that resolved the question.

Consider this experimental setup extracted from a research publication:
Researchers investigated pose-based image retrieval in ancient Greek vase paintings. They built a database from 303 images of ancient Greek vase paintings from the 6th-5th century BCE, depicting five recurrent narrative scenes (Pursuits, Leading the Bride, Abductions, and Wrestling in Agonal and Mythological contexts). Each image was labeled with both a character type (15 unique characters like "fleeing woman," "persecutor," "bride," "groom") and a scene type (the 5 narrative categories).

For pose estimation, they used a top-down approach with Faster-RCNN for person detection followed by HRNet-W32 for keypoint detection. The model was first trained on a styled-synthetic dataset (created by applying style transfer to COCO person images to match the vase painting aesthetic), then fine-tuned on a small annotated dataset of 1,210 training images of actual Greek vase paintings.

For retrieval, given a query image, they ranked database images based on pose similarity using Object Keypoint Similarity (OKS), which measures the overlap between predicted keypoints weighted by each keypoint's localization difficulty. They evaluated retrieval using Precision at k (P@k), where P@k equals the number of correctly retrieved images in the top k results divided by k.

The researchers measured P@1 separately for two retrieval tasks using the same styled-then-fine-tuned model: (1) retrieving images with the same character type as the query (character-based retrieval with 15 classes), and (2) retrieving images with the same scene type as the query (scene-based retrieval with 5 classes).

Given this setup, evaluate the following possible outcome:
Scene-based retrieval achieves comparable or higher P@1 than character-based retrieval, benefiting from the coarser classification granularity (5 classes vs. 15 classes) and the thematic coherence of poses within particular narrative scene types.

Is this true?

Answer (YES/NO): YES